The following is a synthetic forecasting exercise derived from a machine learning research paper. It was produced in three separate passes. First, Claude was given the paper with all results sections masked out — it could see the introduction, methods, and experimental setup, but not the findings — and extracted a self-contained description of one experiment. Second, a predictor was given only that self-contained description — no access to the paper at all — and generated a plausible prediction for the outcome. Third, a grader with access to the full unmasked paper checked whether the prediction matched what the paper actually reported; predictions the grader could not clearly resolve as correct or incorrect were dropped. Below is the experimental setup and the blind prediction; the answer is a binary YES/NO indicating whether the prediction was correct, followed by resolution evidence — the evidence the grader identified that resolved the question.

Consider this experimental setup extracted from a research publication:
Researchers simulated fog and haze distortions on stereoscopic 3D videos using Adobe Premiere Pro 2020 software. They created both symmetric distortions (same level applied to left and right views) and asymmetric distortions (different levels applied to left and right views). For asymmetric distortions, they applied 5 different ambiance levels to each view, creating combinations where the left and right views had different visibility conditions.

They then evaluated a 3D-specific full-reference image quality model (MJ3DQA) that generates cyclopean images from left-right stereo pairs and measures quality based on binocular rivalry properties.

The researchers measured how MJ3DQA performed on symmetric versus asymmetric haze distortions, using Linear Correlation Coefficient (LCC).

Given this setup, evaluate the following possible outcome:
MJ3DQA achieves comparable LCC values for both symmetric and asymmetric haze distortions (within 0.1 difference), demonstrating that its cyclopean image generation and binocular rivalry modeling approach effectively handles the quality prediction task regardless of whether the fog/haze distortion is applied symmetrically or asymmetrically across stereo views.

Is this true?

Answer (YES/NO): YES